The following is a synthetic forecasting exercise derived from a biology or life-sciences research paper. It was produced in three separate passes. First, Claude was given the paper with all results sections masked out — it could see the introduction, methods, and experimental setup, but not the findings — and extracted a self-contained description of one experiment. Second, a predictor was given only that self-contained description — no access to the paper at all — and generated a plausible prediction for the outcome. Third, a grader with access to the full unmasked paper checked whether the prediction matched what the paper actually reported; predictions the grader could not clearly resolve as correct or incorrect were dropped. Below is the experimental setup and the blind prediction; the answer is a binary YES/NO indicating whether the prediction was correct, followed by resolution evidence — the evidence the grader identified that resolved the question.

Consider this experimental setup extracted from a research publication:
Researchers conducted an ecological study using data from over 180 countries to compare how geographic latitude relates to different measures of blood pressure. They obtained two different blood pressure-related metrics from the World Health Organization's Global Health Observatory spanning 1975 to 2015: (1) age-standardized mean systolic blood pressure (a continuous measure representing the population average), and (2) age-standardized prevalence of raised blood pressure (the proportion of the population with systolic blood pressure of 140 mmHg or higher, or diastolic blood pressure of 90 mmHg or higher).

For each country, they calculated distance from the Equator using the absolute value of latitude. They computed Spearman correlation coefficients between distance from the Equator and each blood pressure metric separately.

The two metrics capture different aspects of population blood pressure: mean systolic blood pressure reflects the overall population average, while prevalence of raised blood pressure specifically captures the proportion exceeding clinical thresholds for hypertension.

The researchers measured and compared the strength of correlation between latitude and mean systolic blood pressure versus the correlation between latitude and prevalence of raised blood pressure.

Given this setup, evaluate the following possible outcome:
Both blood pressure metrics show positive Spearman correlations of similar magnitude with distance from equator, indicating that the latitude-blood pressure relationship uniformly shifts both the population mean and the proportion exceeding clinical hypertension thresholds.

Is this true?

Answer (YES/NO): NO